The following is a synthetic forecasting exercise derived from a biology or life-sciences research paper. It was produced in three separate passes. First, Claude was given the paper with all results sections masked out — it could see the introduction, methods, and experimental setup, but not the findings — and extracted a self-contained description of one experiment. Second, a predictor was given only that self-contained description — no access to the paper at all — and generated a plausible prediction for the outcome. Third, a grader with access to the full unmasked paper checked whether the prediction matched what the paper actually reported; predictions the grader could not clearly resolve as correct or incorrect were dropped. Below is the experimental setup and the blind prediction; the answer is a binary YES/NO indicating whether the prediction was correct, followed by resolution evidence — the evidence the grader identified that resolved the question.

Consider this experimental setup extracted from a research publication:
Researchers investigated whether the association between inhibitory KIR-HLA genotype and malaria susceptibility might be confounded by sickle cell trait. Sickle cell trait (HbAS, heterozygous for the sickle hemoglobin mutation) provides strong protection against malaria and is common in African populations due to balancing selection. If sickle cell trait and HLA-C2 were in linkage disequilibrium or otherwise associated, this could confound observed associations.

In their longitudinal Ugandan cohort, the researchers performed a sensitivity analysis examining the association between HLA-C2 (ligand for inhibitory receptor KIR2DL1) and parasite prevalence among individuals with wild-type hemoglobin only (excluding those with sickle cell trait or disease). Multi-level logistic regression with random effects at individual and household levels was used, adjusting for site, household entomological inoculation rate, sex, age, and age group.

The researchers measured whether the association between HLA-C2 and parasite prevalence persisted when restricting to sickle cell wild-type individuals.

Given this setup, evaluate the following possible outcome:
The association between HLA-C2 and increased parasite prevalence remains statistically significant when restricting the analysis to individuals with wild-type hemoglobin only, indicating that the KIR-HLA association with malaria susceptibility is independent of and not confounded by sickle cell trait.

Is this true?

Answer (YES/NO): YES